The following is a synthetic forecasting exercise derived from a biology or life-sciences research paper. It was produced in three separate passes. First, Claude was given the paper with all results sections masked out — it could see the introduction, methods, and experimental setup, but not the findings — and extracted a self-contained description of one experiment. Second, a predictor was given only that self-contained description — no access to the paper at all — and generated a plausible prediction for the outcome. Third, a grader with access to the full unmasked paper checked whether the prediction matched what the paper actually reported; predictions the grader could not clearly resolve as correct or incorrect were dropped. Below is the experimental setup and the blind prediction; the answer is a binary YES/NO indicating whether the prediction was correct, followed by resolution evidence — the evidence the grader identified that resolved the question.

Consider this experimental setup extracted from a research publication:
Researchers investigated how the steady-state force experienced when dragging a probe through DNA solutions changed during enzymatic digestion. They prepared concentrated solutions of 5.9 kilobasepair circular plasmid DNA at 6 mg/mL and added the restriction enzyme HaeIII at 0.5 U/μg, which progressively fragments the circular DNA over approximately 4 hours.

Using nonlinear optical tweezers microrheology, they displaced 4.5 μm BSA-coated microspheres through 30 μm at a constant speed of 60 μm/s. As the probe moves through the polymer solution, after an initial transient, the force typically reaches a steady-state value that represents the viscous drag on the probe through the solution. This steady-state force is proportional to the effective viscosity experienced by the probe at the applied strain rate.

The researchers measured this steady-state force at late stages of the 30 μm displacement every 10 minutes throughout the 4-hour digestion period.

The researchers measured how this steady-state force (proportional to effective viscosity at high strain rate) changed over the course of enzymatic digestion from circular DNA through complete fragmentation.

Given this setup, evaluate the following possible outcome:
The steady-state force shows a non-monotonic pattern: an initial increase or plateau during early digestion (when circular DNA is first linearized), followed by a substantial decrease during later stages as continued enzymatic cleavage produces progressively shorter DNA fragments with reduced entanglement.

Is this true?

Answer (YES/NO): YES